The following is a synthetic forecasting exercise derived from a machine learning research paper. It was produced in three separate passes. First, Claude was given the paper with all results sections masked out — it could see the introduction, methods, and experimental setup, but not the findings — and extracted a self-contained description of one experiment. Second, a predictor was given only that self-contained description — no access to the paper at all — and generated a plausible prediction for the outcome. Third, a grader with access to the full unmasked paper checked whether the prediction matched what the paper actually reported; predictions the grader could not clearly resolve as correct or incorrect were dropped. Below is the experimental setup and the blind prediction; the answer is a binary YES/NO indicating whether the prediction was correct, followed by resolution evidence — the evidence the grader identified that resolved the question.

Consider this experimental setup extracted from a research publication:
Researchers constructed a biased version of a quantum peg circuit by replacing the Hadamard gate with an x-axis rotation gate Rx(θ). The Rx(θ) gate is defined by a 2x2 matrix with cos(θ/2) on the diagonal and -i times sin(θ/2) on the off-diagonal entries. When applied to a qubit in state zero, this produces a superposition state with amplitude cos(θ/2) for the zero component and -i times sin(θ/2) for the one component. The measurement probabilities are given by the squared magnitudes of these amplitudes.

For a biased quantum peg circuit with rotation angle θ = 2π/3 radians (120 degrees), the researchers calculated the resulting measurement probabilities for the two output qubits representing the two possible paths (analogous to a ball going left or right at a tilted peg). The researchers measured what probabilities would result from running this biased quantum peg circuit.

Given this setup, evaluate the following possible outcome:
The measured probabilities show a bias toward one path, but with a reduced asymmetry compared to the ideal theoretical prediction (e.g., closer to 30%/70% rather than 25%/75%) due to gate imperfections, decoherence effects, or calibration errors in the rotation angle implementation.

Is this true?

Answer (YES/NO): YES